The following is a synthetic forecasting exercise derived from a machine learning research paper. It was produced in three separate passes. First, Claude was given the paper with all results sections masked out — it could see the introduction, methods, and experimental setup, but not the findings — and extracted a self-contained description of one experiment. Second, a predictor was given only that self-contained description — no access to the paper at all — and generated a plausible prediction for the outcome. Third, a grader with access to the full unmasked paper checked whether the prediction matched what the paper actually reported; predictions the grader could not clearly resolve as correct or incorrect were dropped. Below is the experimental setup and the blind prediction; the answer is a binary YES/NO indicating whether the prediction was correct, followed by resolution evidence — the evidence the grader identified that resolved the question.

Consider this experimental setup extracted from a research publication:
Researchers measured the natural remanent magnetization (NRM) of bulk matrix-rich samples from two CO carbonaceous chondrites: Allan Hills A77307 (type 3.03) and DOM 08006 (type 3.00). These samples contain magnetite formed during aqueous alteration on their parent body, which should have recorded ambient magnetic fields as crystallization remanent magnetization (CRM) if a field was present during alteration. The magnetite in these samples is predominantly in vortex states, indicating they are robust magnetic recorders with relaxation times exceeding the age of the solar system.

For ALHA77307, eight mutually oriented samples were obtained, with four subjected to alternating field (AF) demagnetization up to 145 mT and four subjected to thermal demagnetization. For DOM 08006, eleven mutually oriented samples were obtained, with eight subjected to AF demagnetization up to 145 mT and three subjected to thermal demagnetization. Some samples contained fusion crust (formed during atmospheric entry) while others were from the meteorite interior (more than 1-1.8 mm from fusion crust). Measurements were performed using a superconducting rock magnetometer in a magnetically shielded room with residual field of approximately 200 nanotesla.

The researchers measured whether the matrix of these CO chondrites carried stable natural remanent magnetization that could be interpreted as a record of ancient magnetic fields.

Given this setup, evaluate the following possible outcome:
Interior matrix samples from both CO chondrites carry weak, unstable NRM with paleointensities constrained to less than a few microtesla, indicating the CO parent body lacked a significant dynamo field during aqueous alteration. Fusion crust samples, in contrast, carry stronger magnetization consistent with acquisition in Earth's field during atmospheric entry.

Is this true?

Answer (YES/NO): YES